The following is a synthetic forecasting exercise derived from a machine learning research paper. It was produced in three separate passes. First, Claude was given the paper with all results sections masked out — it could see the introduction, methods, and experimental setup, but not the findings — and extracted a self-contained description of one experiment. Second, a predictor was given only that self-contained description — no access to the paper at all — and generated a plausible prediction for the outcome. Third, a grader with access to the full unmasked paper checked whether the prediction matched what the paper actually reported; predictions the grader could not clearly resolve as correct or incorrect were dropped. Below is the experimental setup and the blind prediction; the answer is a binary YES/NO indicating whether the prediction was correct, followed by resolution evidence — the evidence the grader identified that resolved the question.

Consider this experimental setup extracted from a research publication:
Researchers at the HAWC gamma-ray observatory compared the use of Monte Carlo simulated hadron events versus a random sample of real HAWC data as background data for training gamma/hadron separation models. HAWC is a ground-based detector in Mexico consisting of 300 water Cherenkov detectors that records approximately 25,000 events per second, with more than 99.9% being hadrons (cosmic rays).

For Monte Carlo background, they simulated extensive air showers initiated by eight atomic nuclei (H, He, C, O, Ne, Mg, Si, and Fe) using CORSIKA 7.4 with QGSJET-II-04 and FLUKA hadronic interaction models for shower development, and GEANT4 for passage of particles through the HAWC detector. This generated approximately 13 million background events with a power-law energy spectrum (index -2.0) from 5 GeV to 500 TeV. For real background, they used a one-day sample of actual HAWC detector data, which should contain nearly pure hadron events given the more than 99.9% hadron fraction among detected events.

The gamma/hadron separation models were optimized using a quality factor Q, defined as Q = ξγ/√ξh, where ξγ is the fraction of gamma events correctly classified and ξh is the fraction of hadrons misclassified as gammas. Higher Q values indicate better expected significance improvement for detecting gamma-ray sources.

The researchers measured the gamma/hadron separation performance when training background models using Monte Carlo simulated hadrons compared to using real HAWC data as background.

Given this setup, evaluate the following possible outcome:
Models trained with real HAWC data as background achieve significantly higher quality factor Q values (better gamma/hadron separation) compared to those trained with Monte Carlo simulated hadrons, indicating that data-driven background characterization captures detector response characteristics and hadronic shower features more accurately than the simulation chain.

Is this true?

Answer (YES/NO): NO